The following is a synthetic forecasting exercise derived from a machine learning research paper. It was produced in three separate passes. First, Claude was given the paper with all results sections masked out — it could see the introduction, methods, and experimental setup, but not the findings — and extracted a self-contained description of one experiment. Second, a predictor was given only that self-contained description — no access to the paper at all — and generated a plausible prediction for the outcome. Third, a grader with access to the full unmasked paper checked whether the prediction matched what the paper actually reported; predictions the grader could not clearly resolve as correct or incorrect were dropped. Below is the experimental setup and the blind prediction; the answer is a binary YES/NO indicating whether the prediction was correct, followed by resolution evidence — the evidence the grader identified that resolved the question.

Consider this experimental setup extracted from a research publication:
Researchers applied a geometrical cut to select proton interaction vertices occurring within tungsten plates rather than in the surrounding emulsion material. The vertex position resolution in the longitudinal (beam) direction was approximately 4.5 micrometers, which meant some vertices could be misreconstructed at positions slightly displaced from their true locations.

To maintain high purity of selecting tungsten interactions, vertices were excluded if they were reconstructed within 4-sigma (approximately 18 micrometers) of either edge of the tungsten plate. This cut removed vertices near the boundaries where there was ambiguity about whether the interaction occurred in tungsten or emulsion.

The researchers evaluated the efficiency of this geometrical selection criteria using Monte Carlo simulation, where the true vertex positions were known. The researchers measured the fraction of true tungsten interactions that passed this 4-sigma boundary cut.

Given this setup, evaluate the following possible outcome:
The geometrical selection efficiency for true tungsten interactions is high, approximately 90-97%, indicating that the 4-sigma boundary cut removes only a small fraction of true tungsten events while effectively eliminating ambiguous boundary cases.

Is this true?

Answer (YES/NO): YES